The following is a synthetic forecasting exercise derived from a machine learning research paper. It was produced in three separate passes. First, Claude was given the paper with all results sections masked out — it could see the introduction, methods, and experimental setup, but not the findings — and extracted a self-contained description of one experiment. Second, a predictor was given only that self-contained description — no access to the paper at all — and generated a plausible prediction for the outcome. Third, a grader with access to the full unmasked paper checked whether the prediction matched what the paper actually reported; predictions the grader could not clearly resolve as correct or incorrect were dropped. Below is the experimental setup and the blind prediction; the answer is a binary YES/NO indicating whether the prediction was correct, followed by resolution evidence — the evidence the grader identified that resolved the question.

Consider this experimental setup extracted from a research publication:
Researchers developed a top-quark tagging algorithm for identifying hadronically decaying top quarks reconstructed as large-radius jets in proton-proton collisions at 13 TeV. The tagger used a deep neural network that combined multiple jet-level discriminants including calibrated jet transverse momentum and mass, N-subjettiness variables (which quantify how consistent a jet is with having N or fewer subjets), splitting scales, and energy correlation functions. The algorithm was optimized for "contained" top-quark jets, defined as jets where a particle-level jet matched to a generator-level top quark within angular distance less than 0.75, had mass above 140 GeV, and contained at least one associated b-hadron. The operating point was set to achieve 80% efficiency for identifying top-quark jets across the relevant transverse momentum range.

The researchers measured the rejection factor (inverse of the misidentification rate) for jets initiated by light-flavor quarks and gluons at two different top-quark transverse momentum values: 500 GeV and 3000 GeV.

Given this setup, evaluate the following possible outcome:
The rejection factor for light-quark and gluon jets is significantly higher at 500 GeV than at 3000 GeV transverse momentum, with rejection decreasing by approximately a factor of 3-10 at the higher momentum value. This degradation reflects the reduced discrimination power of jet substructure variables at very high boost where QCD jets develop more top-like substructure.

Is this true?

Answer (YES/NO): NO